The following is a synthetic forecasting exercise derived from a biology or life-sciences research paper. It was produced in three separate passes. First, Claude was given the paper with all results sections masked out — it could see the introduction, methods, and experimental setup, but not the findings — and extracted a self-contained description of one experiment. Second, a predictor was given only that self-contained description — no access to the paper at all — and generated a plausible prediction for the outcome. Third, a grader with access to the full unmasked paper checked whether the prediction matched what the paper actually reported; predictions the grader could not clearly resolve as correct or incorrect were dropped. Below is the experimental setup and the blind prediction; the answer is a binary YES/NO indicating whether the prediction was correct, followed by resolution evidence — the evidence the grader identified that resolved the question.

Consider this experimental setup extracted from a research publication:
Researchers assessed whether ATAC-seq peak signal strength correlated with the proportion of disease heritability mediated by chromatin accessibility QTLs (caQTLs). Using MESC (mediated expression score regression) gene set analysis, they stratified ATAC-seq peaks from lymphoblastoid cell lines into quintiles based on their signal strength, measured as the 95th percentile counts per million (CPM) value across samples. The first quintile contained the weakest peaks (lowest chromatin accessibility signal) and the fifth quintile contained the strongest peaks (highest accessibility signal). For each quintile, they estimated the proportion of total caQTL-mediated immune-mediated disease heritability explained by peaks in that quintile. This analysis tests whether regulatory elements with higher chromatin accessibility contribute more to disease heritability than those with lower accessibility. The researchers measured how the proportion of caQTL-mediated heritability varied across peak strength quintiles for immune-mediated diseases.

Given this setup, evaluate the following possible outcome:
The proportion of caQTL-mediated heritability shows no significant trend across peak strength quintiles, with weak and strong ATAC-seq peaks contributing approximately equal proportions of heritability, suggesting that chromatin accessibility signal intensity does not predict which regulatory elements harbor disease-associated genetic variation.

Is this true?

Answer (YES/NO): NO